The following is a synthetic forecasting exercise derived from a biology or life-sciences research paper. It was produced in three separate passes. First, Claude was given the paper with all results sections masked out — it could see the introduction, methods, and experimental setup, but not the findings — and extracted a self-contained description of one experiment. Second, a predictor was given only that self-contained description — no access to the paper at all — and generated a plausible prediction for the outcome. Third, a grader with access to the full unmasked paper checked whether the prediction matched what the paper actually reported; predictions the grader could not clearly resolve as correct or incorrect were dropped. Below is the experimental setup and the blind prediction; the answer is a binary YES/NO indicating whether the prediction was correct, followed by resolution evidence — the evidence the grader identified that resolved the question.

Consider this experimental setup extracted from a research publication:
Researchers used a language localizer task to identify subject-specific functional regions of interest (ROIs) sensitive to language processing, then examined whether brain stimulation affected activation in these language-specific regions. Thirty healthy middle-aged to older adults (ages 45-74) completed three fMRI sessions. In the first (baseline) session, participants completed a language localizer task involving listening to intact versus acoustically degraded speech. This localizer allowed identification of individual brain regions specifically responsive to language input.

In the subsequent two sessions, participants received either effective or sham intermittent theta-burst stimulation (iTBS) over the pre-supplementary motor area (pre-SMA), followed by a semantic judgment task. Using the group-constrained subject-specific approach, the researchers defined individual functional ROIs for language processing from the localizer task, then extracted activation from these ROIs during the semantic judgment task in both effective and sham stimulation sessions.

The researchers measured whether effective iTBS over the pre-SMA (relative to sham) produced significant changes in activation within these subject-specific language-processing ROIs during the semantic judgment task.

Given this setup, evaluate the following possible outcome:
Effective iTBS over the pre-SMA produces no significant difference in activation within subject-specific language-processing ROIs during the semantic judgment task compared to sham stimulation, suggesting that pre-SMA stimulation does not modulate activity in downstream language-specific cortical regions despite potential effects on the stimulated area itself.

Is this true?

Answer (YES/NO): YES